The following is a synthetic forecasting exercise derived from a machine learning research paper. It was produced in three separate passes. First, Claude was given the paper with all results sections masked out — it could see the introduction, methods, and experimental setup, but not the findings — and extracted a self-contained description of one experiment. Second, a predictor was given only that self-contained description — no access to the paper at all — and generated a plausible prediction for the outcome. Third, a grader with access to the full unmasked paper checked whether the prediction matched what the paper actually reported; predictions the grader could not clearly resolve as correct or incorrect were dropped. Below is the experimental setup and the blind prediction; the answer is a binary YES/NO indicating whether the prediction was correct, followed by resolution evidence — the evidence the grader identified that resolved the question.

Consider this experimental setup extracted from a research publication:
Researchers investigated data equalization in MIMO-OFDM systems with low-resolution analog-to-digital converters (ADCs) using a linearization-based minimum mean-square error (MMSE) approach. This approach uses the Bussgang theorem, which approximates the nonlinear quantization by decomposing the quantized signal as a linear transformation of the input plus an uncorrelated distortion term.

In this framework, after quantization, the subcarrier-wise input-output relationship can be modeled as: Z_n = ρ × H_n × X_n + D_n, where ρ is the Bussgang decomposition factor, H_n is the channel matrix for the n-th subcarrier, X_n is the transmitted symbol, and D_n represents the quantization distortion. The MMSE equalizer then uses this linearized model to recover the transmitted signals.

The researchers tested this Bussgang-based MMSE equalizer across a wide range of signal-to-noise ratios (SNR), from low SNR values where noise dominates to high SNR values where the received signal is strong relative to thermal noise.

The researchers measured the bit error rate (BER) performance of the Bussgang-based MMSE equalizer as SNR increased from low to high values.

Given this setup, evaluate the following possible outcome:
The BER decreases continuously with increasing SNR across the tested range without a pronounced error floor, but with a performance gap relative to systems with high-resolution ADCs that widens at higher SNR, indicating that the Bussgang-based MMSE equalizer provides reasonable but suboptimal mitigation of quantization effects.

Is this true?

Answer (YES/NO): NO